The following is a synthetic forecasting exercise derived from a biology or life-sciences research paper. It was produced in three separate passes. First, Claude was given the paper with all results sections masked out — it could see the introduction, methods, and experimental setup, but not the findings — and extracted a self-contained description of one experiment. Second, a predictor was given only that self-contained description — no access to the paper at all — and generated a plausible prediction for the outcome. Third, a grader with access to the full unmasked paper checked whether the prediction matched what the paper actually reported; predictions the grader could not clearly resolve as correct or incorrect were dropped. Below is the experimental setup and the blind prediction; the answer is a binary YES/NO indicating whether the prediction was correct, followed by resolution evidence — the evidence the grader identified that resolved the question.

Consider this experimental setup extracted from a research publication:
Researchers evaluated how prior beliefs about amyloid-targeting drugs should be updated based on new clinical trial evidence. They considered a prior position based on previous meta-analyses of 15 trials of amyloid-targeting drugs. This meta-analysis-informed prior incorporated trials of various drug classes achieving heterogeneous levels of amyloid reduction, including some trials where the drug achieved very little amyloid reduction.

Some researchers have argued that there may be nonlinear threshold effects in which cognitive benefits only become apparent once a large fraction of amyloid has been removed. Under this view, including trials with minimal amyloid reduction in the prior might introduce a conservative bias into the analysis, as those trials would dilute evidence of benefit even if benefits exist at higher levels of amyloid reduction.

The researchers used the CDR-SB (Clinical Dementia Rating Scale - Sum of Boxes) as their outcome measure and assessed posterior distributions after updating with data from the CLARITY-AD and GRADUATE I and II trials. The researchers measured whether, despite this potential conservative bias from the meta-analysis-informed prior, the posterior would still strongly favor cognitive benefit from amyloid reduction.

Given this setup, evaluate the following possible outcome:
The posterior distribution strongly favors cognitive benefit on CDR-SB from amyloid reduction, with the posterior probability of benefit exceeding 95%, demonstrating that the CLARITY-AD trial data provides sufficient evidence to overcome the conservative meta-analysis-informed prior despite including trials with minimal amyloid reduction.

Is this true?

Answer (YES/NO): YES